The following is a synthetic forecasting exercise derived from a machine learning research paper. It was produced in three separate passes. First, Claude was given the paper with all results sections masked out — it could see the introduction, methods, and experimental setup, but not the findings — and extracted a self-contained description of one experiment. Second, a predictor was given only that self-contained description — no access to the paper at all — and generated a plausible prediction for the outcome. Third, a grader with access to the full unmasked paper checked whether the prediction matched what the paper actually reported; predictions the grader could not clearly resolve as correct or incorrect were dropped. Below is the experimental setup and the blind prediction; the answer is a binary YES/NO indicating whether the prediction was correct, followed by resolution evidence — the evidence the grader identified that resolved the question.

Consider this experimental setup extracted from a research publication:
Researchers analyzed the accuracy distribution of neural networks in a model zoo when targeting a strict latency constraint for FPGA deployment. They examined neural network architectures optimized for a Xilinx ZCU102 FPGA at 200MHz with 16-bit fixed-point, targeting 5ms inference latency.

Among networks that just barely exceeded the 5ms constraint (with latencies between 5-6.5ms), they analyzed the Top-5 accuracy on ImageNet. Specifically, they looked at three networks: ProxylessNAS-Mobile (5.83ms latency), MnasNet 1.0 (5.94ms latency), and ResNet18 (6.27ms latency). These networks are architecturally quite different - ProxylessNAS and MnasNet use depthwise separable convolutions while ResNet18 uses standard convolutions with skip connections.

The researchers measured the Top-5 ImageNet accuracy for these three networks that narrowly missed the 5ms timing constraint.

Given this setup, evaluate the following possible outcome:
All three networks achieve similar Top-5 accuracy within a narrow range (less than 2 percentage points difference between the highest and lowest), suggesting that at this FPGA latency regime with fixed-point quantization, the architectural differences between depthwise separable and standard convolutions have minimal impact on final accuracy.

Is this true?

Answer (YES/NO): NO